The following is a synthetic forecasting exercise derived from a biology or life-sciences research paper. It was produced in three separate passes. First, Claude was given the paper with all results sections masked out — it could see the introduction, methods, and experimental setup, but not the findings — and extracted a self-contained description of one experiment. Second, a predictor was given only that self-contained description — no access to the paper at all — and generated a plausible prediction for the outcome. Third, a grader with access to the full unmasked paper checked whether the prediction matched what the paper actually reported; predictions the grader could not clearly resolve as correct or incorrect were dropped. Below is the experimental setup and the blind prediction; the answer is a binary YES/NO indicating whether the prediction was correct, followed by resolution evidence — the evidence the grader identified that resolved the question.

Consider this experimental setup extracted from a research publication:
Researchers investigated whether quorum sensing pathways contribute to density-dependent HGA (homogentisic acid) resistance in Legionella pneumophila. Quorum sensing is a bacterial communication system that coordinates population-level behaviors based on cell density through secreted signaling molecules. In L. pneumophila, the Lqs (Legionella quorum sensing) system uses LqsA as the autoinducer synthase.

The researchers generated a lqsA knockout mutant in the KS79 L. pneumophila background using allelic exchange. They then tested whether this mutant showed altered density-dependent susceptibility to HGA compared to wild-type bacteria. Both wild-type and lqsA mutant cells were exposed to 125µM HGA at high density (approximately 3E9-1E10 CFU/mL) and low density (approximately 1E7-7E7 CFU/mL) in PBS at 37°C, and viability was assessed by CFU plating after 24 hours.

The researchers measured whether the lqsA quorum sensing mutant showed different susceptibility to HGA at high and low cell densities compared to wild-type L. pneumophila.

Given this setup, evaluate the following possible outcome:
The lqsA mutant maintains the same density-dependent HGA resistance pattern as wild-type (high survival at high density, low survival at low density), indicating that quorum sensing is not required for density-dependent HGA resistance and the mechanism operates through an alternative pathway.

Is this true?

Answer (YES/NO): YES